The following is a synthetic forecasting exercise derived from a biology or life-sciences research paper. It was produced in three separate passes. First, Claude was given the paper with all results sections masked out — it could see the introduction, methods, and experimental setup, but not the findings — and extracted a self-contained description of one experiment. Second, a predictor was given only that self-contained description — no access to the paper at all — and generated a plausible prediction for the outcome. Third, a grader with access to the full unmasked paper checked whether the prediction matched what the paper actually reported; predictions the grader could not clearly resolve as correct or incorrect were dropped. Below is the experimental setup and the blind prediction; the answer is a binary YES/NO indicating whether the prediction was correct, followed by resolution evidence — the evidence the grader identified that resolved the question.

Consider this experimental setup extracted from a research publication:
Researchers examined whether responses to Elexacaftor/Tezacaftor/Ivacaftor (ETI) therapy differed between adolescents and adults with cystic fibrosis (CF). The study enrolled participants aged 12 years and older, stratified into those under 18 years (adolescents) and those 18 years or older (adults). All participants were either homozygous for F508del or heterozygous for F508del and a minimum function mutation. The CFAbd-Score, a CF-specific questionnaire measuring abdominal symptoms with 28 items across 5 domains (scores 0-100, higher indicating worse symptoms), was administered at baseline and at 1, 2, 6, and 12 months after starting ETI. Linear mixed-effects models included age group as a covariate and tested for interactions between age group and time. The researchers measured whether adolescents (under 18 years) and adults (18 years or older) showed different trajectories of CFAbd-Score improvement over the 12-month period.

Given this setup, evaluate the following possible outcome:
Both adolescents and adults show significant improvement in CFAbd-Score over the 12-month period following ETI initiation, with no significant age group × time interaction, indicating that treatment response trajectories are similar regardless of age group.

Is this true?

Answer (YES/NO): YES